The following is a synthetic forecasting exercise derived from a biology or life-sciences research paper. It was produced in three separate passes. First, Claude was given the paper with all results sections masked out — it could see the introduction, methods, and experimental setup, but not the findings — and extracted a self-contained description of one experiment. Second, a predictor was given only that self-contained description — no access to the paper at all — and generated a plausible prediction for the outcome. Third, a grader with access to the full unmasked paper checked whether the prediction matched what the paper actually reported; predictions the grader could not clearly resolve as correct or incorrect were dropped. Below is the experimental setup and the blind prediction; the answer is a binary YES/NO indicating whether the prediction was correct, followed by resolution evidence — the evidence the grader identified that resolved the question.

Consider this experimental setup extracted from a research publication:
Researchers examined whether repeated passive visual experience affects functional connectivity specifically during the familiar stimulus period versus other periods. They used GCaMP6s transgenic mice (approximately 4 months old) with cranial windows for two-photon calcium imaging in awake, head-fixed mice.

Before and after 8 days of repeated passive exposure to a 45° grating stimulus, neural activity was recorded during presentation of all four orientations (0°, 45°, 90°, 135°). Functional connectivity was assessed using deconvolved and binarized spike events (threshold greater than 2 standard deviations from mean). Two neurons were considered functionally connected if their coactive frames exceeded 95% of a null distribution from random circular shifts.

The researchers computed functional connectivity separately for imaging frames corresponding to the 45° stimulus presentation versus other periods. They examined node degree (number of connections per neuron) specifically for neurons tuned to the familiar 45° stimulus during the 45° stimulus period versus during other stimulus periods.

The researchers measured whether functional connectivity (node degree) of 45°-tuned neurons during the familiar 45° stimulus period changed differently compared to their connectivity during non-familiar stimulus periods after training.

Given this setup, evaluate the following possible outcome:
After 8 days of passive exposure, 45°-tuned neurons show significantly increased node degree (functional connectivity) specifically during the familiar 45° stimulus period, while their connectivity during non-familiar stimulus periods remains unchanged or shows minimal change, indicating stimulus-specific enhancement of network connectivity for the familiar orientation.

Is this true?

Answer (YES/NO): NO